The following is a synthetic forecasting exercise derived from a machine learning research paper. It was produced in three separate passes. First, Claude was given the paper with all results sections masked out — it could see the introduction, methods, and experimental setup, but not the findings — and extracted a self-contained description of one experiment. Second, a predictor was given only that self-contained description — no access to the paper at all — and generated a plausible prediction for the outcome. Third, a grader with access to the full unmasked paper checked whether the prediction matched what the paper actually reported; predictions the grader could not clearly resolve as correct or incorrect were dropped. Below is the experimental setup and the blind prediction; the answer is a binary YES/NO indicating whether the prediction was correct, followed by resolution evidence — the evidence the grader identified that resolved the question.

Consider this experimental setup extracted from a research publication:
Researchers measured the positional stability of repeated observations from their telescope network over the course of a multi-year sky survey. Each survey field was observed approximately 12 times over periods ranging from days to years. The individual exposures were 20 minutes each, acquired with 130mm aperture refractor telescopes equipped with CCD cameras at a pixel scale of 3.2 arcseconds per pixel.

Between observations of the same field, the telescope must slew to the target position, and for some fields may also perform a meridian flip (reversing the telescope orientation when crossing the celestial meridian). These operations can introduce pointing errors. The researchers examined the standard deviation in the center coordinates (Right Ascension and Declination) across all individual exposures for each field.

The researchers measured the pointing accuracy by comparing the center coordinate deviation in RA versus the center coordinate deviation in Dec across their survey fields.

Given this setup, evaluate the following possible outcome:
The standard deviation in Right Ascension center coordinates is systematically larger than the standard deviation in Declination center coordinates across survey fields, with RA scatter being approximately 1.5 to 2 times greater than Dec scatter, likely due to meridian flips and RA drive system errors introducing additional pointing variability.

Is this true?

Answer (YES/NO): NO